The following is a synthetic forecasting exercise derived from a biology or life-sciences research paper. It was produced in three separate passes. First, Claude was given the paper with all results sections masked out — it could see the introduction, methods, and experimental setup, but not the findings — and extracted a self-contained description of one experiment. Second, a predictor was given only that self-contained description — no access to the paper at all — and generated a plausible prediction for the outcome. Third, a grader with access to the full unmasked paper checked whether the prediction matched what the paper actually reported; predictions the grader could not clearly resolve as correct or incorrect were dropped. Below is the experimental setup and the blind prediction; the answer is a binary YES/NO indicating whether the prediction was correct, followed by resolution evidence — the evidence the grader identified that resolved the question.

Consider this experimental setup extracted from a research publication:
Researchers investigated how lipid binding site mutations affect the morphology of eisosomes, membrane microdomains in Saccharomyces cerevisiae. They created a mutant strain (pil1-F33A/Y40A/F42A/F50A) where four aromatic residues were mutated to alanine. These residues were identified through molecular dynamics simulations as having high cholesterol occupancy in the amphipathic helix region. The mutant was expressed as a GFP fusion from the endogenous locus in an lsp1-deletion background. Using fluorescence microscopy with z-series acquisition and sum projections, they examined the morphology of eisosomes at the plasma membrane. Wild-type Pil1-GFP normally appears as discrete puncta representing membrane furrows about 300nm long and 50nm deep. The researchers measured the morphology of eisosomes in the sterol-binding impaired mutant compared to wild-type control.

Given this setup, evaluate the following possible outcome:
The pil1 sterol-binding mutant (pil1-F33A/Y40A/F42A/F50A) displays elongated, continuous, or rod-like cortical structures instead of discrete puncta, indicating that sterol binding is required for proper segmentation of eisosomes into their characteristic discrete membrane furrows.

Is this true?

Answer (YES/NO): NO